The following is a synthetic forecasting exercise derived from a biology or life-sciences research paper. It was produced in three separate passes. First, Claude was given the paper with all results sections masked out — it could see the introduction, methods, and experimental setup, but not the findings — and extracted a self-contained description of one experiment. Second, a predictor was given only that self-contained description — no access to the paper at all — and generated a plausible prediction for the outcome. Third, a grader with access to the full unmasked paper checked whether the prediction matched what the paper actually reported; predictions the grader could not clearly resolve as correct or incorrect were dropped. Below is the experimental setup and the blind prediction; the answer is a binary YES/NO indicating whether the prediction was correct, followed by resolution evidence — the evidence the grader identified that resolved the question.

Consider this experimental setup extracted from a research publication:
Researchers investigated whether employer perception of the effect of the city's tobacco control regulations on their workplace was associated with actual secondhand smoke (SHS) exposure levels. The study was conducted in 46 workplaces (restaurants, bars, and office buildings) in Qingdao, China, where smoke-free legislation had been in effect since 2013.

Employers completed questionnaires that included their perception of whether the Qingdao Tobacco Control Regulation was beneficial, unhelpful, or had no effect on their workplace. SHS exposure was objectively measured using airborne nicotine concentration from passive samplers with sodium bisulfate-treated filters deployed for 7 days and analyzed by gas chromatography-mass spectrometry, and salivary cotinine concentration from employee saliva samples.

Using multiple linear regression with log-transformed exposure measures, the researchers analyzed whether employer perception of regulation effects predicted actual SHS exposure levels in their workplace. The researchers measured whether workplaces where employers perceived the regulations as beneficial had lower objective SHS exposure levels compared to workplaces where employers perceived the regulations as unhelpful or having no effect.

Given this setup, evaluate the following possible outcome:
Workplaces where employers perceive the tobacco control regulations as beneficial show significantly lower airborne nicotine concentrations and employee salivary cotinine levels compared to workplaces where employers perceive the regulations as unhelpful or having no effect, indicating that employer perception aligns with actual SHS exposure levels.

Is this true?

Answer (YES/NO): NO